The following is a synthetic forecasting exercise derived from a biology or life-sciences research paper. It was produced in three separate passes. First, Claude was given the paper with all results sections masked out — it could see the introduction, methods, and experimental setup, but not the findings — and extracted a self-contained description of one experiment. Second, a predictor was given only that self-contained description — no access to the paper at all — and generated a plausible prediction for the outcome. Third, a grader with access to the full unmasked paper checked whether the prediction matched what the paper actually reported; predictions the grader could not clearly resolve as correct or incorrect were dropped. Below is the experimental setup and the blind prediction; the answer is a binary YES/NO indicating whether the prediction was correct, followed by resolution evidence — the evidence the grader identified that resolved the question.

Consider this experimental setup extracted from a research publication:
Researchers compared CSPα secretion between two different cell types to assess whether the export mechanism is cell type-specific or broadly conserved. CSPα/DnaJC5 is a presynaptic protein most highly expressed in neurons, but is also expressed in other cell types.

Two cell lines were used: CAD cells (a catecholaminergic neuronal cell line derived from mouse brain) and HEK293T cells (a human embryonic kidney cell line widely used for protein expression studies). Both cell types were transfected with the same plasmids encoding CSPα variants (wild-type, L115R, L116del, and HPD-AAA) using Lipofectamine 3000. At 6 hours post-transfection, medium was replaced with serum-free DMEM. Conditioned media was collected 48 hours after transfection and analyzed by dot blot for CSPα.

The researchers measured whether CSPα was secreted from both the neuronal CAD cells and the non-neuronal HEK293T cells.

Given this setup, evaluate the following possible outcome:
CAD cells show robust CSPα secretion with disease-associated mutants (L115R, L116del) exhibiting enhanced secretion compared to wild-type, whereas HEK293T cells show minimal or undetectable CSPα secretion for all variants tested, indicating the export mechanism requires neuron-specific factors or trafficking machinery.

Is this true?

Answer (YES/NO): NO